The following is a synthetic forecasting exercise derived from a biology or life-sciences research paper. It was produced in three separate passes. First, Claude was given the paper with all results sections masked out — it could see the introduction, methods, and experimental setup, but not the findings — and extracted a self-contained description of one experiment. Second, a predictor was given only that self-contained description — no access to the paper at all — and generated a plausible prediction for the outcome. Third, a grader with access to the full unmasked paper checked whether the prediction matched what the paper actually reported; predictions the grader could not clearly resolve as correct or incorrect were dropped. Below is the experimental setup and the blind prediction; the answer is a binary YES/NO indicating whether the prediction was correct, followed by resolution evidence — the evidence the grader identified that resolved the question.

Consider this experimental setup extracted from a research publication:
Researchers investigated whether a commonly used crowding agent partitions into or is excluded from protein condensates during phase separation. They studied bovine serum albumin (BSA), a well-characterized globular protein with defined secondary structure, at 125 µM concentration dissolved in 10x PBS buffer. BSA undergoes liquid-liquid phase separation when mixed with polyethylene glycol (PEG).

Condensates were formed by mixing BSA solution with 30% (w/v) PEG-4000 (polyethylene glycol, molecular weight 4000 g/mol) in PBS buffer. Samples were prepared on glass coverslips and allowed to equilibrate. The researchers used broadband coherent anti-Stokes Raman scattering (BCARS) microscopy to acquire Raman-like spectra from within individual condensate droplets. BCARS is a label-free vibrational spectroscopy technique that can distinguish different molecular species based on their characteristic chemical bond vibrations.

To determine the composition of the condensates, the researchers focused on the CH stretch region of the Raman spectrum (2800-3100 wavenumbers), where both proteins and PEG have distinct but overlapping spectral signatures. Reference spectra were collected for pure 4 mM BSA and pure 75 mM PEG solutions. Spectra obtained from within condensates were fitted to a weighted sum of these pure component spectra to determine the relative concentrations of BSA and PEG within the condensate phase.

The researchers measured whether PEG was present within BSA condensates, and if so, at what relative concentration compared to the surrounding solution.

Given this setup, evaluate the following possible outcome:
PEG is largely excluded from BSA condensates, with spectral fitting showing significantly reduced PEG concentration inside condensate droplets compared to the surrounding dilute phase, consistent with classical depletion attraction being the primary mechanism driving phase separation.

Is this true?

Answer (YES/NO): NO